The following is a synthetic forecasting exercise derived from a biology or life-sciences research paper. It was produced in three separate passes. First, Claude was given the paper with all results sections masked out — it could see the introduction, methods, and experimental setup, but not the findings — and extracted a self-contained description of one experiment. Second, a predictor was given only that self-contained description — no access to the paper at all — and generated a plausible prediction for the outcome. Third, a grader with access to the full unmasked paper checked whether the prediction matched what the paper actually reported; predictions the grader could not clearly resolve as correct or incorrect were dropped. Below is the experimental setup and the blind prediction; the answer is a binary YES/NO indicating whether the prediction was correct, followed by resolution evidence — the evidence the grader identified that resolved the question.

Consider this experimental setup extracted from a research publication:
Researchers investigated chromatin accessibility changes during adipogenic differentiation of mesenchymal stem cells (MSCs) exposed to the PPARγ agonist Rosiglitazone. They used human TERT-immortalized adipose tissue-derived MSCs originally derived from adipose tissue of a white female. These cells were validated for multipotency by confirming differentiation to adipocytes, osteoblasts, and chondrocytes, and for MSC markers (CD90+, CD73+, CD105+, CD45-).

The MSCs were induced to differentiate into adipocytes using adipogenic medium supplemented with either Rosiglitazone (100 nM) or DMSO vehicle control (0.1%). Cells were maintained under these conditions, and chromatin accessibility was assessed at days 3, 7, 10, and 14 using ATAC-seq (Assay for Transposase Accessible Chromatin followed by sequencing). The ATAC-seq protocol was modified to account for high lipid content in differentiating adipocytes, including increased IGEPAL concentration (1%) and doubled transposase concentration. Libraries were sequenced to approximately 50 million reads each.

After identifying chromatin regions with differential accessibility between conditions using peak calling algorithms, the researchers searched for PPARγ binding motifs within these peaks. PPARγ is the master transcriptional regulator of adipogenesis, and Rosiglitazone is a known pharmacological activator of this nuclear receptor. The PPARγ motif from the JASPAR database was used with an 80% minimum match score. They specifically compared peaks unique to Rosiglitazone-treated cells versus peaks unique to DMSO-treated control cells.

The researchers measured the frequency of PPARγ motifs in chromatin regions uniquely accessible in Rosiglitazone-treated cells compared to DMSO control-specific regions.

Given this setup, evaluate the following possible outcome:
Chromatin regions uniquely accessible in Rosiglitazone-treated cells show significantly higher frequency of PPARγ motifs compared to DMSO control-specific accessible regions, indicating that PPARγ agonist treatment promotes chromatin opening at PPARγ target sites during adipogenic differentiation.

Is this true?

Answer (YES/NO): NO